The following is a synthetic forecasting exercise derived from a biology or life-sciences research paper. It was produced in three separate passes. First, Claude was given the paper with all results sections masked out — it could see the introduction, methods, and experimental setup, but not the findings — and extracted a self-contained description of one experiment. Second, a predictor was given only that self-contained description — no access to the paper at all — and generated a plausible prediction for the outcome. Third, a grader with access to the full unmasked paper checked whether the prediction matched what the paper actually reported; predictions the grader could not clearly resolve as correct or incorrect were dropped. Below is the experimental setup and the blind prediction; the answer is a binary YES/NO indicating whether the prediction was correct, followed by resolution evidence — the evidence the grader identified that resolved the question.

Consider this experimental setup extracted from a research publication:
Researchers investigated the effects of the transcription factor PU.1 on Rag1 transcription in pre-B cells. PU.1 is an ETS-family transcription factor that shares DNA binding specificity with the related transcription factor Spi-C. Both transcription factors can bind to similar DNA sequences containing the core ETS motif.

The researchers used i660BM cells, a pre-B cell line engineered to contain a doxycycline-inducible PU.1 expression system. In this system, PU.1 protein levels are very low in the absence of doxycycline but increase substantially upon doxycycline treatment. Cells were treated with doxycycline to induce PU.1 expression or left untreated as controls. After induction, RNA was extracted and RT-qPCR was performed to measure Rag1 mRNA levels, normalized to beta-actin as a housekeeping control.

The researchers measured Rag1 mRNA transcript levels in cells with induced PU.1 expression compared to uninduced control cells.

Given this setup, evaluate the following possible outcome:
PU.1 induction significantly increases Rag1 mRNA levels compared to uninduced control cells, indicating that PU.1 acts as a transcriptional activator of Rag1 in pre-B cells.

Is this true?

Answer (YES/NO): YES